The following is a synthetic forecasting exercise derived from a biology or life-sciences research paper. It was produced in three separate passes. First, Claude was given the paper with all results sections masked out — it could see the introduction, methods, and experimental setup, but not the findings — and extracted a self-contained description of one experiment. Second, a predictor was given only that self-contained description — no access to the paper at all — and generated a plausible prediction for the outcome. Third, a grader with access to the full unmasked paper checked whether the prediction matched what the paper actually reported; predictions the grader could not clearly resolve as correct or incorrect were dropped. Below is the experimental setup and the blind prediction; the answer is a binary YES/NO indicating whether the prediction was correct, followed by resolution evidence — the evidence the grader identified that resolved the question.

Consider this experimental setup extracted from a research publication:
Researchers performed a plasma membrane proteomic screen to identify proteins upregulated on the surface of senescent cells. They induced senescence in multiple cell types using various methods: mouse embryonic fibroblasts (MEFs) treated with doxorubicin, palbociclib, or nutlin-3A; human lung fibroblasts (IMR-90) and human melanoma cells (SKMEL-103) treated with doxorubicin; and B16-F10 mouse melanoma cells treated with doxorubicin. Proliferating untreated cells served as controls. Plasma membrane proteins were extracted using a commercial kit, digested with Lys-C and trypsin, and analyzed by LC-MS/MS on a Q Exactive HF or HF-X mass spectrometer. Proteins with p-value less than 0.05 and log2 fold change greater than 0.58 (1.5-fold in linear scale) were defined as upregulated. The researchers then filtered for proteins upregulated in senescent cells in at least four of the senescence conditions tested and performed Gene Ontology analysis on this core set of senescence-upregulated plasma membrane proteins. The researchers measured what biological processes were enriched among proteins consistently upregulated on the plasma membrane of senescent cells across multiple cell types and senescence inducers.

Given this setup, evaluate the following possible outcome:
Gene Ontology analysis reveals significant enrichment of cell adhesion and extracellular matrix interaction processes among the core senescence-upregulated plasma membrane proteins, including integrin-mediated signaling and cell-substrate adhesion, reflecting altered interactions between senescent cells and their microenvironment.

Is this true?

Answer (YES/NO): NO